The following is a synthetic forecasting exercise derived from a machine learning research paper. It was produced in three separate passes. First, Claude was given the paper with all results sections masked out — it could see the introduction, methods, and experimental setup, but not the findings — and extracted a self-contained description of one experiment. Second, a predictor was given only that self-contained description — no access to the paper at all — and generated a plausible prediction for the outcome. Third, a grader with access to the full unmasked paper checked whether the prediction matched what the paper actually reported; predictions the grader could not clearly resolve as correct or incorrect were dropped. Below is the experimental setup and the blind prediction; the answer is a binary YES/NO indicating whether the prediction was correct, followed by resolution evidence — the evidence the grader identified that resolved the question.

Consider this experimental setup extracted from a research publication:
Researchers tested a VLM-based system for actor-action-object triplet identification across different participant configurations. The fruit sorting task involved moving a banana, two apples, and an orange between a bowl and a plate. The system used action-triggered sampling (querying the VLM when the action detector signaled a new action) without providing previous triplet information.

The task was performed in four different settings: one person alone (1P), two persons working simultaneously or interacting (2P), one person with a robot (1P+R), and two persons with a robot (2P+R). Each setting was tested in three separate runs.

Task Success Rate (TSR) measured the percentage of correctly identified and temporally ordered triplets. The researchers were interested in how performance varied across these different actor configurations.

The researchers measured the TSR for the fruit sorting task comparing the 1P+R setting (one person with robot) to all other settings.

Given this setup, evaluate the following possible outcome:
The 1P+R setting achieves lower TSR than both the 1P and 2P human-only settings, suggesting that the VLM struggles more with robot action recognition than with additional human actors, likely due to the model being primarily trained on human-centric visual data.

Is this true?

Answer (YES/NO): NO